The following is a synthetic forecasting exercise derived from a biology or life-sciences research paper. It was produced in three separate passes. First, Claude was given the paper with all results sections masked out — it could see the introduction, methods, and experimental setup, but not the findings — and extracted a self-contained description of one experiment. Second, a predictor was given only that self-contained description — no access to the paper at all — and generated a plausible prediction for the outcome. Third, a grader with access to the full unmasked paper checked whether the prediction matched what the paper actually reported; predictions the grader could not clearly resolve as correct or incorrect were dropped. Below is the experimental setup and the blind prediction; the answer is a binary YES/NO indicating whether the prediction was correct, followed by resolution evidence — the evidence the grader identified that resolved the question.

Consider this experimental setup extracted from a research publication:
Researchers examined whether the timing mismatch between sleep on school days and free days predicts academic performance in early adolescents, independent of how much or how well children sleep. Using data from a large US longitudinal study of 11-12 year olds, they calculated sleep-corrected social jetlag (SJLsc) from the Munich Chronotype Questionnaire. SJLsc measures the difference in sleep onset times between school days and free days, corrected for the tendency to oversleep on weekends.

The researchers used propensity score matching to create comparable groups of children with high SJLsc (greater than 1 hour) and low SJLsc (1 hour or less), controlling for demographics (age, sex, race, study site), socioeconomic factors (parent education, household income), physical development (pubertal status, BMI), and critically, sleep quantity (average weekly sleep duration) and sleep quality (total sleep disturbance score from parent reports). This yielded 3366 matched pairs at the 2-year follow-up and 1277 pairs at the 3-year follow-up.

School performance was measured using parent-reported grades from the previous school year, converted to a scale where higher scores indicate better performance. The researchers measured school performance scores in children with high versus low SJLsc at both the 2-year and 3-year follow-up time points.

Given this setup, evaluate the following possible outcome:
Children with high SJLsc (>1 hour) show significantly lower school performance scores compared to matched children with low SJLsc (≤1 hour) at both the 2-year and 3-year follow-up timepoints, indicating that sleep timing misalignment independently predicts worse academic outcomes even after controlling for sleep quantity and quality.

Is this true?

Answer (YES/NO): YES